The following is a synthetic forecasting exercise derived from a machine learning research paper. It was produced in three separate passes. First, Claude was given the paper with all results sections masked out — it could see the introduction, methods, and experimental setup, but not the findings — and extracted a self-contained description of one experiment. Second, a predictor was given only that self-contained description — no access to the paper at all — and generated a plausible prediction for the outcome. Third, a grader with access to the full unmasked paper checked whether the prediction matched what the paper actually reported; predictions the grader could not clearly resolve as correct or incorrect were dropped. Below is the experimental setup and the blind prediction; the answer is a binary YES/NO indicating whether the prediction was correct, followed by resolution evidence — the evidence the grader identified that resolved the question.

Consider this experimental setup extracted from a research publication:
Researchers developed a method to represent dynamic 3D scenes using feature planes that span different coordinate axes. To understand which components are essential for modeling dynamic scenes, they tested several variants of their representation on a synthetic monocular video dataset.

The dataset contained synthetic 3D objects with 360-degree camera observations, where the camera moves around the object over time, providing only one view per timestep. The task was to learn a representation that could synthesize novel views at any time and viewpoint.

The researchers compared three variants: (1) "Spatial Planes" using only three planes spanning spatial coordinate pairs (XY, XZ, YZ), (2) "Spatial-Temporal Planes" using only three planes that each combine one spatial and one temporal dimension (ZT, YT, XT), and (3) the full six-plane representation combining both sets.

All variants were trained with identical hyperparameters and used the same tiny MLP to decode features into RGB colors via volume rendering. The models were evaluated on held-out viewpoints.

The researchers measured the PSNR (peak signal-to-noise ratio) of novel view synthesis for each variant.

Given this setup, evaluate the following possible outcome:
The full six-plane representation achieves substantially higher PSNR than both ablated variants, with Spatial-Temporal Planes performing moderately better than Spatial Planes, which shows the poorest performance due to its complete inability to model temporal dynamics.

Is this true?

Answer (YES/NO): NO